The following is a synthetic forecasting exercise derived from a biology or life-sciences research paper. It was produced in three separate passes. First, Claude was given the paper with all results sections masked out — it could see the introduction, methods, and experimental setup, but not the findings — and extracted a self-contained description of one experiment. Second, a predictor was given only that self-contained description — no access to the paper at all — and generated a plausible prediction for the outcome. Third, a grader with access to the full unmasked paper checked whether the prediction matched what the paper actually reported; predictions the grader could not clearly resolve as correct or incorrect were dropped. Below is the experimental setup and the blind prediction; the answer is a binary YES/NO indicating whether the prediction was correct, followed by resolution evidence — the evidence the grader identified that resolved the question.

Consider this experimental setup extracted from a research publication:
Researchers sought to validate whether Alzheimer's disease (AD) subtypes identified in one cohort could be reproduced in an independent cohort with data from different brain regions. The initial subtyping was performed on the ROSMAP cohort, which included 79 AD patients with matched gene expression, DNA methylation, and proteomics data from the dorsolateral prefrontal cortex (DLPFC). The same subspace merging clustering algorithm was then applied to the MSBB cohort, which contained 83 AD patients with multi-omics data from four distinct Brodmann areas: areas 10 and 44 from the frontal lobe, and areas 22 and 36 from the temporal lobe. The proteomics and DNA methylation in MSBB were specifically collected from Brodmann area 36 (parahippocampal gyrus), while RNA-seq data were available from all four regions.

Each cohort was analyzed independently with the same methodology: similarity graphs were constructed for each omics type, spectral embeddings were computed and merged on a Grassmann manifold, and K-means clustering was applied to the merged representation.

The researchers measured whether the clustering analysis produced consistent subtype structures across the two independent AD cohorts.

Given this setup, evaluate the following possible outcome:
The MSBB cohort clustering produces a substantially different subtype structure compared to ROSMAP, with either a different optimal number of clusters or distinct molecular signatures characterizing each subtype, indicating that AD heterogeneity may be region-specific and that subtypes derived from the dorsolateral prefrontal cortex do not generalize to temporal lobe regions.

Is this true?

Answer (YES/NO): NO